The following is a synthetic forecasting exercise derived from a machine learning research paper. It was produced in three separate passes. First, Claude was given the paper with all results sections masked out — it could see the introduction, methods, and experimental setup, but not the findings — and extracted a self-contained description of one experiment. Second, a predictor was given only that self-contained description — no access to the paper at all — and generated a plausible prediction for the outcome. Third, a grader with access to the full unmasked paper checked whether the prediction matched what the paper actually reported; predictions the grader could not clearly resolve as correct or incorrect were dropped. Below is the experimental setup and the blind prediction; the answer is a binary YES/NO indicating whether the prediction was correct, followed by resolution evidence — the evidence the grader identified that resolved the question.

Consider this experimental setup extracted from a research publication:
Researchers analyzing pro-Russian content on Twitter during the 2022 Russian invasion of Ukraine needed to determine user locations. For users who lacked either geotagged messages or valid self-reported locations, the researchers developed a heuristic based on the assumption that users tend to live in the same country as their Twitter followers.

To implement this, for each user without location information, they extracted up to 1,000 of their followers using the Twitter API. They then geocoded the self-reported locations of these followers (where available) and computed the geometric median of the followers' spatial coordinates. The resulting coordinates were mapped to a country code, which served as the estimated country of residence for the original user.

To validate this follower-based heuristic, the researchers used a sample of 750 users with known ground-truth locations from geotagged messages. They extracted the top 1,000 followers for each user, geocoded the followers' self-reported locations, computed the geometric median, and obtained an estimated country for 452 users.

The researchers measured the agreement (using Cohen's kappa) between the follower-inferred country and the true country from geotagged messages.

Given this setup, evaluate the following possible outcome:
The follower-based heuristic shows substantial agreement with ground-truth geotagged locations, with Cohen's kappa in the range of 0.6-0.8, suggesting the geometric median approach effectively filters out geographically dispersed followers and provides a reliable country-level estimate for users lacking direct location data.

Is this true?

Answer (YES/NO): NO